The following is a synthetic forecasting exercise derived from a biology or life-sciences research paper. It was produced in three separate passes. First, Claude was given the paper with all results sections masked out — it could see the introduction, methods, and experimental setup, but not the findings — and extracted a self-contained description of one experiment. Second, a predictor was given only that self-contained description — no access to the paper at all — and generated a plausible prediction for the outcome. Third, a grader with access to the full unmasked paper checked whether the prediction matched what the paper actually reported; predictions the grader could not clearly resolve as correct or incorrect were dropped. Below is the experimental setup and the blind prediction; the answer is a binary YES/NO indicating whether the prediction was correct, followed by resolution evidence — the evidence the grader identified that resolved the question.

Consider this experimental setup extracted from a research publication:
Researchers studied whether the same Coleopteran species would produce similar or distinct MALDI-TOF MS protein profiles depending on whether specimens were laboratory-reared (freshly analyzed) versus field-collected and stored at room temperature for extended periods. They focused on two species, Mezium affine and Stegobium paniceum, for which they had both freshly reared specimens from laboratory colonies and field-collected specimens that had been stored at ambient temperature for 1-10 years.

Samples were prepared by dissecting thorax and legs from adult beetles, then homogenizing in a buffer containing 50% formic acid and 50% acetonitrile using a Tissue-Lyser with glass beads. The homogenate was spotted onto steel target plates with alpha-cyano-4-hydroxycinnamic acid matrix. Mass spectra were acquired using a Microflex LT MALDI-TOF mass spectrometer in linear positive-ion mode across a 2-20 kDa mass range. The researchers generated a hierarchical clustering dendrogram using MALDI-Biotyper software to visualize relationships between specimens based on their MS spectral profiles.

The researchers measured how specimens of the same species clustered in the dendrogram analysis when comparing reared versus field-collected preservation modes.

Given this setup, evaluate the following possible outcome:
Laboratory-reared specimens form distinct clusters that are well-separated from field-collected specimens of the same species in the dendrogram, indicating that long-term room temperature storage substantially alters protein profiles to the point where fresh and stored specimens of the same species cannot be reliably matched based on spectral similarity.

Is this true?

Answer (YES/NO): NO